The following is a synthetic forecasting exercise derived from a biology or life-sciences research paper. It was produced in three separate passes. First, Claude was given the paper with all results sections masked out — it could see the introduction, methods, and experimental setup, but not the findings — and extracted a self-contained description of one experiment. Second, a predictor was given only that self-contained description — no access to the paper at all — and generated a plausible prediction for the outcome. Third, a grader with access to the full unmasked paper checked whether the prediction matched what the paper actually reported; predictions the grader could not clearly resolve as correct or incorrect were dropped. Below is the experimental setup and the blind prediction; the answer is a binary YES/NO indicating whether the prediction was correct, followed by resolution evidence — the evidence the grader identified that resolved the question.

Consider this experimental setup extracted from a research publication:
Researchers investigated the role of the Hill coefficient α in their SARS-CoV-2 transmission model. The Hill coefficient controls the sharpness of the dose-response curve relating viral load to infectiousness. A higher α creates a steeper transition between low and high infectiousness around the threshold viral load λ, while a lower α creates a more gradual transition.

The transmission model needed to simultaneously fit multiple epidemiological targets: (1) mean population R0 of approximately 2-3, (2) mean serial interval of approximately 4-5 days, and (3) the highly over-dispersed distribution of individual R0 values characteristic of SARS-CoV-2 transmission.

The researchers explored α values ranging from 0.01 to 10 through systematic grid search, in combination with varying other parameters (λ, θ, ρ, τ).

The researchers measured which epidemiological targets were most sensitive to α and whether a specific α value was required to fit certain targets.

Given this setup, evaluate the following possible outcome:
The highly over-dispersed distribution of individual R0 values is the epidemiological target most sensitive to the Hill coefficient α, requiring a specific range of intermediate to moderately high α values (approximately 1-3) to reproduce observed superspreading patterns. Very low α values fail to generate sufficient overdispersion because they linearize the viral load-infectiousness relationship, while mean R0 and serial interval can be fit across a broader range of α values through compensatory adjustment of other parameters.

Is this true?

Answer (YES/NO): NO